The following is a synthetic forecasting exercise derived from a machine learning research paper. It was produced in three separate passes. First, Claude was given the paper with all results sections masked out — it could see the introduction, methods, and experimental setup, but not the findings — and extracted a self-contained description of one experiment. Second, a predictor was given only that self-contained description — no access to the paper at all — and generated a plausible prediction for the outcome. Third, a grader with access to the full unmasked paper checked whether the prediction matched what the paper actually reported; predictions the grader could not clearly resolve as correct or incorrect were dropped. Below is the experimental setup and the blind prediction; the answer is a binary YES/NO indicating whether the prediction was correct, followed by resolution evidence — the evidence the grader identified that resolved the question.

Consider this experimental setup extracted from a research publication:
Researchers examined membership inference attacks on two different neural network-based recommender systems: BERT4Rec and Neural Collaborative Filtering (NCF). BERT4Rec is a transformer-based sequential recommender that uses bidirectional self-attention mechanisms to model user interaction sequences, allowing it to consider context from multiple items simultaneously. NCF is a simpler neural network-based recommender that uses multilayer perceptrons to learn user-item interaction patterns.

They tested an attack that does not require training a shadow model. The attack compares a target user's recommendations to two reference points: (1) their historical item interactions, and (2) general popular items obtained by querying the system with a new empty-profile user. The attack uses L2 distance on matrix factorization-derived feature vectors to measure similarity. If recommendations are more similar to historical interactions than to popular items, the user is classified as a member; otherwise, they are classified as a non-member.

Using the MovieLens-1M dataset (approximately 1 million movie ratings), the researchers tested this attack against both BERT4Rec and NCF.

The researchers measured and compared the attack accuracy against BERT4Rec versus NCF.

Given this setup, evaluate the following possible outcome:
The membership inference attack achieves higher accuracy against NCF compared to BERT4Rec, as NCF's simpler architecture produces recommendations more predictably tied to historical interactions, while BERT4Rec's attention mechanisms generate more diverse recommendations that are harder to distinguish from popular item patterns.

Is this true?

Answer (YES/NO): YES